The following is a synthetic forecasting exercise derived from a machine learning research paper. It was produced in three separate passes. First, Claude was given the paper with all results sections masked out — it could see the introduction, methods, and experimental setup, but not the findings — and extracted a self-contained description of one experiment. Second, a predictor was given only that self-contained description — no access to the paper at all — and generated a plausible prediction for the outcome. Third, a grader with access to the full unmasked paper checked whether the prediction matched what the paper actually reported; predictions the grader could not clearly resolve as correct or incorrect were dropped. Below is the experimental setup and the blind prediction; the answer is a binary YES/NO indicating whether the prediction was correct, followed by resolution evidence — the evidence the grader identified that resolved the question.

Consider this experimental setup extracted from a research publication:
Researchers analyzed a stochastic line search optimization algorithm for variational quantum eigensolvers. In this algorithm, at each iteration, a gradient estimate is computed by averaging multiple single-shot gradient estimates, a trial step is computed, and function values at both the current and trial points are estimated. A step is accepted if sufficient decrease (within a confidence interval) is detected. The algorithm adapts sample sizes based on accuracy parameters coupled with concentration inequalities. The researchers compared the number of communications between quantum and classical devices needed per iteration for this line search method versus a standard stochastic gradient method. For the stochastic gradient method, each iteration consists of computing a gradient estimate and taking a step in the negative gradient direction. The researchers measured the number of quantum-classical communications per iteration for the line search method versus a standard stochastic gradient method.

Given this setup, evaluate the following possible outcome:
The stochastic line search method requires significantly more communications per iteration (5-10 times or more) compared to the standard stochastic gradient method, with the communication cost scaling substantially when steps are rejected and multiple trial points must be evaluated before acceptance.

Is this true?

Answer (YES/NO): NO